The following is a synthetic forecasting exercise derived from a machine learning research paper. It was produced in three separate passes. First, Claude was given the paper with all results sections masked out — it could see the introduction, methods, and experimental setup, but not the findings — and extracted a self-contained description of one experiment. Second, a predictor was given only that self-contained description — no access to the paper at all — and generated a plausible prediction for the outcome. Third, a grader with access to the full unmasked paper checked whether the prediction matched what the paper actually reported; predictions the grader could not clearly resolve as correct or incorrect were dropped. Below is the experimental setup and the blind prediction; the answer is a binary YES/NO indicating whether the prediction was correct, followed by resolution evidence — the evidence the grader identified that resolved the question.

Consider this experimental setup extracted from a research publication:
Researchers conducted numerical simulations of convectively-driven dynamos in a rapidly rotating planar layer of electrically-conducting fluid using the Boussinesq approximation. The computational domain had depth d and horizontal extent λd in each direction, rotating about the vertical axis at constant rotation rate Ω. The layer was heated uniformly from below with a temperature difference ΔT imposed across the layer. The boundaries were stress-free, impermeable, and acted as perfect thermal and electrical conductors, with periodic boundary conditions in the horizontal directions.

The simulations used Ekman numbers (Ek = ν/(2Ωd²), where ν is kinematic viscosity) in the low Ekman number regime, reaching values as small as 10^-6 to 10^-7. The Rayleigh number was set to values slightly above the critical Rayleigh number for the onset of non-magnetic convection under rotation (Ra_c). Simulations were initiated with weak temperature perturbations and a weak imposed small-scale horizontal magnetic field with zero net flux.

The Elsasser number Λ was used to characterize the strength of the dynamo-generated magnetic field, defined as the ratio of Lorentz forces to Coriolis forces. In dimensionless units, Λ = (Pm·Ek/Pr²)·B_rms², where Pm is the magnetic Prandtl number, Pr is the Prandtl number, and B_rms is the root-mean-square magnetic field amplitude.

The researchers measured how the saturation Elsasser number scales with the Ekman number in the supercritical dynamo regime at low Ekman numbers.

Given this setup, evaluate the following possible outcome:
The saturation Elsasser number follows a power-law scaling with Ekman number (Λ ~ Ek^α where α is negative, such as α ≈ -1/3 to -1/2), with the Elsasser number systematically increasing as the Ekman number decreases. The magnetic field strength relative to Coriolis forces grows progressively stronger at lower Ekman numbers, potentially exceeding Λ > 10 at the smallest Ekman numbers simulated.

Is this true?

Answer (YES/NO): NO